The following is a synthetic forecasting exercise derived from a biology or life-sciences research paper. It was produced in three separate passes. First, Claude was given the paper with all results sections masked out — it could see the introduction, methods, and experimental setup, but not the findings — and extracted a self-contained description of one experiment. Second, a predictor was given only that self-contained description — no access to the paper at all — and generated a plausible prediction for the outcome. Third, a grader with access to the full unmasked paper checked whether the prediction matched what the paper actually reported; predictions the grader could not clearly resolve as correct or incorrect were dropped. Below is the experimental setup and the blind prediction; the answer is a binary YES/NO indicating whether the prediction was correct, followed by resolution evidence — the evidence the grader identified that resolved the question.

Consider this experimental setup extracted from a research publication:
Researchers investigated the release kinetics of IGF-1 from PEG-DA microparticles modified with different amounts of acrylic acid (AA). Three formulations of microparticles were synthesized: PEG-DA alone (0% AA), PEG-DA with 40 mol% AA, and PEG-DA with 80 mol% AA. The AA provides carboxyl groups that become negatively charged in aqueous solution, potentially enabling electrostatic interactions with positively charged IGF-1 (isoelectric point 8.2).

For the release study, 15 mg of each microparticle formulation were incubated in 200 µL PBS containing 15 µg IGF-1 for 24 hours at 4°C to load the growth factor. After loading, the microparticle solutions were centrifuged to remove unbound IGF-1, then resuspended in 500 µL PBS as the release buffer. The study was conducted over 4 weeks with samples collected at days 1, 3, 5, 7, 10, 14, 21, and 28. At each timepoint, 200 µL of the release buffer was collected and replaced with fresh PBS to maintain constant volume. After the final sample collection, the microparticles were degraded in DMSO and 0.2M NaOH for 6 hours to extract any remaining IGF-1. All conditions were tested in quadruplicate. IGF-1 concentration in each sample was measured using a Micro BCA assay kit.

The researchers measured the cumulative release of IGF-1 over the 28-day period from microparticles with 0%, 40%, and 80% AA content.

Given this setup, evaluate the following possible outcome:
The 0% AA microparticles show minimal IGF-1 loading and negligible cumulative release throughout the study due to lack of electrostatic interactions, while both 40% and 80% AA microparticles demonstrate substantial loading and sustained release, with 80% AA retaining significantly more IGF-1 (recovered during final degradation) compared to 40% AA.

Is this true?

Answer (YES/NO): NO